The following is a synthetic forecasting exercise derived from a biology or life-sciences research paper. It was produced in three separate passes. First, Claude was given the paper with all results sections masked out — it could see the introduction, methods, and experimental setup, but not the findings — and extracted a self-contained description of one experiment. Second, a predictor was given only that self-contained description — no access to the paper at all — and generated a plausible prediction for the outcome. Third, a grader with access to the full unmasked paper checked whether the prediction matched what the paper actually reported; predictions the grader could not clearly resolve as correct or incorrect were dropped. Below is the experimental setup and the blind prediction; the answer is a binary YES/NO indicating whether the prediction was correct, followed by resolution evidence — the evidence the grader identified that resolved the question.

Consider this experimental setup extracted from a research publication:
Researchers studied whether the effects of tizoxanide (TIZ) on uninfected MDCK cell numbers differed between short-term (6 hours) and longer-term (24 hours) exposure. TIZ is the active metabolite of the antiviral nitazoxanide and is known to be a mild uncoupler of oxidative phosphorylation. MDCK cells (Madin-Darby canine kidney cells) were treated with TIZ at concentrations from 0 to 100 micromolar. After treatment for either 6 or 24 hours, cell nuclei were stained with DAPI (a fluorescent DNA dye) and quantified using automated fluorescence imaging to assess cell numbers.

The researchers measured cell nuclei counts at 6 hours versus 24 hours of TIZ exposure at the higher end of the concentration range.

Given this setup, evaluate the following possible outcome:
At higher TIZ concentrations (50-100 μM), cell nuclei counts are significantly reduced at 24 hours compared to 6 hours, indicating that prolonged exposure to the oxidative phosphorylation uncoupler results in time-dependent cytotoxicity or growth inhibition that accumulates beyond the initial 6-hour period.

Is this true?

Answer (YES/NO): NO